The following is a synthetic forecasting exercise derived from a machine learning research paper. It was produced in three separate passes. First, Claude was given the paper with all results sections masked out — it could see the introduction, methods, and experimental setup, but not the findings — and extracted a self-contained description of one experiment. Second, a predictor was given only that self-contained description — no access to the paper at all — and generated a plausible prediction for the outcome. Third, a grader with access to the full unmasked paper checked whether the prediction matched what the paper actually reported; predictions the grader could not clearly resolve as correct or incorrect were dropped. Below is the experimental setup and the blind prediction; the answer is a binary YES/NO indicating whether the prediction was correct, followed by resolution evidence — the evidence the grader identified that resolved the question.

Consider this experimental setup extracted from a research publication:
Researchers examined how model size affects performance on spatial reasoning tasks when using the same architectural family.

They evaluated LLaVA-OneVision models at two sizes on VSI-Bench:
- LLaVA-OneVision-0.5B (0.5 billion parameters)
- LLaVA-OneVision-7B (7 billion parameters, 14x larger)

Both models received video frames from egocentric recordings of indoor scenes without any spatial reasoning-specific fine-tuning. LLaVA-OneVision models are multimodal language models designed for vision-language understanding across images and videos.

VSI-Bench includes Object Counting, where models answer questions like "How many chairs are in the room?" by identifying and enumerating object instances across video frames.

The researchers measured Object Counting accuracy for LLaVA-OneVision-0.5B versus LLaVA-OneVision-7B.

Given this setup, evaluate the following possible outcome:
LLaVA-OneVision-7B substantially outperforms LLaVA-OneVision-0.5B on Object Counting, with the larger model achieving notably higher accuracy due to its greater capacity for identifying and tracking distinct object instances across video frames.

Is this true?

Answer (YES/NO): NO